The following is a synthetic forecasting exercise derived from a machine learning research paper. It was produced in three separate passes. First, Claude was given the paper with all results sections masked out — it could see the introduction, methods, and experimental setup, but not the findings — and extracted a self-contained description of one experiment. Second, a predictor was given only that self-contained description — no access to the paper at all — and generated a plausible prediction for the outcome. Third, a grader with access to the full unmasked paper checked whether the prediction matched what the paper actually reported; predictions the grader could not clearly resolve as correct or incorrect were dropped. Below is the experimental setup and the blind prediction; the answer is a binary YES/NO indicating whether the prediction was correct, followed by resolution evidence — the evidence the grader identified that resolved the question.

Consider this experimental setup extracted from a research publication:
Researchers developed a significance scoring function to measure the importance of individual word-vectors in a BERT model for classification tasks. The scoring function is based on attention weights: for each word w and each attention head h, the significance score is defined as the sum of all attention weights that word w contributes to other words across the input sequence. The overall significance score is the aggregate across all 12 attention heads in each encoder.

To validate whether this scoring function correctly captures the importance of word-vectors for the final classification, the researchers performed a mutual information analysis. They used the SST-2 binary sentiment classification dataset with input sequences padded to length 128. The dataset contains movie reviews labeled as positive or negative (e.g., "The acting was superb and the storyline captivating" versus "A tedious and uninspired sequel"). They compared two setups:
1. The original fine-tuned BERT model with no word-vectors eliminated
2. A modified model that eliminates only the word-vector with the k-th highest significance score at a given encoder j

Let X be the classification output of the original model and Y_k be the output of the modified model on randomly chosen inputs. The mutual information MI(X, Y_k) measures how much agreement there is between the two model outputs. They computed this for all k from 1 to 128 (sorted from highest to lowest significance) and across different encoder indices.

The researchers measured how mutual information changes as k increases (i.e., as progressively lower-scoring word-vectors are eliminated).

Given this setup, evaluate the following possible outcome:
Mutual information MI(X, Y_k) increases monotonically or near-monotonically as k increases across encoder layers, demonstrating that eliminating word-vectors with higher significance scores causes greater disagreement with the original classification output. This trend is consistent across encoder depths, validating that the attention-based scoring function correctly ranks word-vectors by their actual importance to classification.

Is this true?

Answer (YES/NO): YES